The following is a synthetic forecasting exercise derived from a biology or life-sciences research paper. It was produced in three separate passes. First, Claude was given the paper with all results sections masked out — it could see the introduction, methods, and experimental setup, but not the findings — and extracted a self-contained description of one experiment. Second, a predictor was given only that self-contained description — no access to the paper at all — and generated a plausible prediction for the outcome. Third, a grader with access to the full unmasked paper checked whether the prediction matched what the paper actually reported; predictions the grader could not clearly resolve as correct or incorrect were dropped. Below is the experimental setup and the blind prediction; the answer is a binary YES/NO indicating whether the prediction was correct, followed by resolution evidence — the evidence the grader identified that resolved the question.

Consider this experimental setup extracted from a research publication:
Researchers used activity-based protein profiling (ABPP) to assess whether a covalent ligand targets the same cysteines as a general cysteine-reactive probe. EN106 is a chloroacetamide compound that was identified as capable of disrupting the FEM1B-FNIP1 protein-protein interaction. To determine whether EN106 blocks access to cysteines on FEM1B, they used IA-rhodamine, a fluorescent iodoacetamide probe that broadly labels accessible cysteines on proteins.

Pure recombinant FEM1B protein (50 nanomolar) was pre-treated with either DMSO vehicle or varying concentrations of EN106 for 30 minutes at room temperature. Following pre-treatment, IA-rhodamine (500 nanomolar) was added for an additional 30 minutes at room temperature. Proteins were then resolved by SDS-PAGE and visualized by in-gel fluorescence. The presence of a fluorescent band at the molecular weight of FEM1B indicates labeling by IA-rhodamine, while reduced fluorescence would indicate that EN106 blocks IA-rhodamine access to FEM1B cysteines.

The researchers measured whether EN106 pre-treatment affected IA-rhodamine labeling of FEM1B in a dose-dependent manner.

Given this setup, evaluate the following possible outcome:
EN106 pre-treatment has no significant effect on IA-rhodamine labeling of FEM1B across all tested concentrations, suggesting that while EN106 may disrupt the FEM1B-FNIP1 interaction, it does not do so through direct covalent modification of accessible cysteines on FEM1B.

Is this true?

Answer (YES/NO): NO